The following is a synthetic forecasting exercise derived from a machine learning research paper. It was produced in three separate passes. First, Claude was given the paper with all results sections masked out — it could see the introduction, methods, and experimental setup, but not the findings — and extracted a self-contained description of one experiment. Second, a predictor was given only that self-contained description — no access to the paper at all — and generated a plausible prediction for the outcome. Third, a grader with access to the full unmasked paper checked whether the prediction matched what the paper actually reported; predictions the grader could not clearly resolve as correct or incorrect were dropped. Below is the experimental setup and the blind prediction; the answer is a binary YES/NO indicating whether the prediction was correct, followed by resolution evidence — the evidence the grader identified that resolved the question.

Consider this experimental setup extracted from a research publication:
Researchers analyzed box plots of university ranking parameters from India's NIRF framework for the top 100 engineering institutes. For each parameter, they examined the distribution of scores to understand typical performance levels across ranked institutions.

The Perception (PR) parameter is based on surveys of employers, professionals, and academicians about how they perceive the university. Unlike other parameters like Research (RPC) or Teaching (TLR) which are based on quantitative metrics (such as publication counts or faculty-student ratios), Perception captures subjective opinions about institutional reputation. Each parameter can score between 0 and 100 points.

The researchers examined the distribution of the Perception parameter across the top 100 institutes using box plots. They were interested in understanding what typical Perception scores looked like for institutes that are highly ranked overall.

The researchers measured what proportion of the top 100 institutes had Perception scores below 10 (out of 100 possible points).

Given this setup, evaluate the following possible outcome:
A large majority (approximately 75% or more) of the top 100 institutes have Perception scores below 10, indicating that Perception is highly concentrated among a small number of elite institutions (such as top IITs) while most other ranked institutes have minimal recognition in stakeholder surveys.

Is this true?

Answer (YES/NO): YES